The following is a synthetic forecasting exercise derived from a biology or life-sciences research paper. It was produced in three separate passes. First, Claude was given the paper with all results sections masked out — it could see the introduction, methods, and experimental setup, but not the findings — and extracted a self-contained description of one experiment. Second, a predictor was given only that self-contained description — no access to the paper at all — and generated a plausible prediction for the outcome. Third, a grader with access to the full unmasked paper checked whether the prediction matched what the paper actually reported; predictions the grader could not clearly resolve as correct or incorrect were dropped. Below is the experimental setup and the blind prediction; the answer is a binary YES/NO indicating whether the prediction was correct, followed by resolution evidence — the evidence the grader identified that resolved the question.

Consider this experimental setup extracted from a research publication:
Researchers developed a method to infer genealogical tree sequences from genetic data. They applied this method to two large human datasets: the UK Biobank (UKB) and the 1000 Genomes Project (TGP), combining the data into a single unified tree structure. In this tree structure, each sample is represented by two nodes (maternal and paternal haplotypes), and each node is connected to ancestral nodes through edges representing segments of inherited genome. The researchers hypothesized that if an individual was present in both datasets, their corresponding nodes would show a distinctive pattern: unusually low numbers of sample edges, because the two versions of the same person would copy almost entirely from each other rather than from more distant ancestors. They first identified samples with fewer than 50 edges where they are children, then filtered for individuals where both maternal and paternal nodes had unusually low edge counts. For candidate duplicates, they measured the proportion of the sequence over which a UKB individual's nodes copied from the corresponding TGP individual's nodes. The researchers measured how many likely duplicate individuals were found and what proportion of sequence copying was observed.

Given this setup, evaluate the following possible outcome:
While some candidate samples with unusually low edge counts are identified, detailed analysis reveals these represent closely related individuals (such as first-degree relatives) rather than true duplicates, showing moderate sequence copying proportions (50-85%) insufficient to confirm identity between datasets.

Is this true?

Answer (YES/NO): NO